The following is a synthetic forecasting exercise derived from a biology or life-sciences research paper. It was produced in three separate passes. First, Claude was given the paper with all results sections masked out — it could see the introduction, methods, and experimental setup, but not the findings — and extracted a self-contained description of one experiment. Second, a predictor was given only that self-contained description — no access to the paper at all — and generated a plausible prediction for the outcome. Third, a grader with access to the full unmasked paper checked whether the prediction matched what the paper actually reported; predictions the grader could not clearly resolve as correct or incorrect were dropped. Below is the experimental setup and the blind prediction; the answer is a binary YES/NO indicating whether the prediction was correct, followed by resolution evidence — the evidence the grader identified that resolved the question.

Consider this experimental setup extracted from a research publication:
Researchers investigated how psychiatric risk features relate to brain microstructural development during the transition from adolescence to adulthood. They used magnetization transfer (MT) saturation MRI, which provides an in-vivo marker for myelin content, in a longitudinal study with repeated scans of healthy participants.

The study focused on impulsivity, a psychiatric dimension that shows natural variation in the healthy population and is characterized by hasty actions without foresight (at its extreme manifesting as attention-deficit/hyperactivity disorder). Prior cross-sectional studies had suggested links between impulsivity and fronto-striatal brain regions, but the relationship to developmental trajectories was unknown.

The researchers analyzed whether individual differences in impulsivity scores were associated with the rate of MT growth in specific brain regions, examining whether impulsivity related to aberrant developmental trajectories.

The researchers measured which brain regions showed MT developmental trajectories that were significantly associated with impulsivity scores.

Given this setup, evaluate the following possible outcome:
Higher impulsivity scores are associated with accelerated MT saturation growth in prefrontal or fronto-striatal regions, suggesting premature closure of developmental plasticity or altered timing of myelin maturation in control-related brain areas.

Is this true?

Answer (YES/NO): NO